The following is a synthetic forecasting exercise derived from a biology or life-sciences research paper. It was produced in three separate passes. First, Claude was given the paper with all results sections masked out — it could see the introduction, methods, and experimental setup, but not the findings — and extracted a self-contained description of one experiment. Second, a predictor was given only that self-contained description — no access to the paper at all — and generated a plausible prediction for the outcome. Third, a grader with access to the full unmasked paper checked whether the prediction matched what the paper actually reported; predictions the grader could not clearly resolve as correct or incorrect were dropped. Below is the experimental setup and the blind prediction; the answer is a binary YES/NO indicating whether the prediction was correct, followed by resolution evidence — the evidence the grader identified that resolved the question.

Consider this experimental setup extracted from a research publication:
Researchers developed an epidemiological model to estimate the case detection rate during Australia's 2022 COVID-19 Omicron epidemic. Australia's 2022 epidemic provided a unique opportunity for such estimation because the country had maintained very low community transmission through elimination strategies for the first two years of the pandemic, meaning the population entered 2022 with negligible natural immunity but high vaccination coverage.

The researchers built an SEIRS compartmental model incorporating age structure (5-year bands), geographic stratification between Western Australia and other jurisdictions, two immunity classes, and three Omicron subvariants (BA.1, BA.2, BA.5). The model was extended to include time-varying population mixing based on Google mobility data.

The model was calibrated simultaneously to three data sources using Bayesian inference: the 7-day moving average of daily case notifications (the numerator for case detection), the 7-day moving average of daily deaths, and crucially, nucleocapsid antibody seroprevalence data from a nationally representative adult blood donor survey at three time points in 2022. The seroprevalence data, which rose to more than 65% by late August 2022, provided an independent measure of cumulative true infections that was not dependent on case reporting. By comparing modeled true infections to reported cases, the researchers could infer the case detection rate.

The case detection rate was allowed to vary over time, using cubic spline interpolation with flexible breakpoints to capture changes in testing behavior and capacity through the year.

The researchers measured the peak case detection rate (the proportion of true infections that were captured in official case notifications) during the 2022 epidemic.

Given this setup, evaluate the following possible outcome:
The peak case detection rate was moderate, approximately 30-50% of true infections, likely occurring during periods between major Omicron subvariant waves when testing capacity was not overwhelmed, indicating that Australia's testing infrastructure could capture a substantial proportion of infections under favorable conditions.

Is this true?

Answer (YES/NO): NO